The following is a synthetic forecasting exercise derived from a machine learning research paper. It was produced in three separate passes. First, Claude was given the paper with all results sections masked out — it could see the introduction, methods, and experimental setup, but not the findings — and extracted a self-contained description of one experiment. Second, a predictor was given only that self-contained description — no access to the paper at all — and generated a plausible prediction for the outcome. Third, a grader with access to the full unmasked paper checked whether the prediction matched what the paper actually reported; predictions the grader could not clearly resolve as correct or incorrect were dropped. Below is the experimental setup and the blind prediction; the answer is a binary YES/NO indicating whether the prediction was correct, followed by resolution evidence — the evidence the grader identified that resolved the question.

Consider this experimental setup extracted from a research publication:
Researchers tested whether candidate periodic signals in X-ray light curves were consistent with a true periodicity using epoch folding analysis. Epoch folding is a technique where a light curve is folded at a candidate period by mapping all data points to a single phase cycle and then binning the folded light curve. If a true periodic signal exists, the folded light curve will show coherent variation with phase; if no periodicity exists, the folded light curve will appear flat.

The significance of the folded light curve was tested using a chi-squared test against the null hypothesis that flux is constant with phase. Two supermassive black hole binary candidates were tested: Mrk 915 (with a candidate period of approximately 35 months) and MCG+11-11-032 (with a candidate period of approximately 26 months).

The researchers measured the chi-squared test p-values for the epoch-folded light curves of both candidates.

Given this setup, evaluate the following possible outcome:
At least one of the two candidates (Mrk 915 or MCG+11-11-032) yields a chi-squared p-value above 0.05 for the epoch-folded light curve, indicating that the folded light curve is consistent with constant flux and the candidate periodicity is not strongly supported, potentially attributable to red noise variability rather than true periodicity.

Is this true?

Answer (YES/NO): NO